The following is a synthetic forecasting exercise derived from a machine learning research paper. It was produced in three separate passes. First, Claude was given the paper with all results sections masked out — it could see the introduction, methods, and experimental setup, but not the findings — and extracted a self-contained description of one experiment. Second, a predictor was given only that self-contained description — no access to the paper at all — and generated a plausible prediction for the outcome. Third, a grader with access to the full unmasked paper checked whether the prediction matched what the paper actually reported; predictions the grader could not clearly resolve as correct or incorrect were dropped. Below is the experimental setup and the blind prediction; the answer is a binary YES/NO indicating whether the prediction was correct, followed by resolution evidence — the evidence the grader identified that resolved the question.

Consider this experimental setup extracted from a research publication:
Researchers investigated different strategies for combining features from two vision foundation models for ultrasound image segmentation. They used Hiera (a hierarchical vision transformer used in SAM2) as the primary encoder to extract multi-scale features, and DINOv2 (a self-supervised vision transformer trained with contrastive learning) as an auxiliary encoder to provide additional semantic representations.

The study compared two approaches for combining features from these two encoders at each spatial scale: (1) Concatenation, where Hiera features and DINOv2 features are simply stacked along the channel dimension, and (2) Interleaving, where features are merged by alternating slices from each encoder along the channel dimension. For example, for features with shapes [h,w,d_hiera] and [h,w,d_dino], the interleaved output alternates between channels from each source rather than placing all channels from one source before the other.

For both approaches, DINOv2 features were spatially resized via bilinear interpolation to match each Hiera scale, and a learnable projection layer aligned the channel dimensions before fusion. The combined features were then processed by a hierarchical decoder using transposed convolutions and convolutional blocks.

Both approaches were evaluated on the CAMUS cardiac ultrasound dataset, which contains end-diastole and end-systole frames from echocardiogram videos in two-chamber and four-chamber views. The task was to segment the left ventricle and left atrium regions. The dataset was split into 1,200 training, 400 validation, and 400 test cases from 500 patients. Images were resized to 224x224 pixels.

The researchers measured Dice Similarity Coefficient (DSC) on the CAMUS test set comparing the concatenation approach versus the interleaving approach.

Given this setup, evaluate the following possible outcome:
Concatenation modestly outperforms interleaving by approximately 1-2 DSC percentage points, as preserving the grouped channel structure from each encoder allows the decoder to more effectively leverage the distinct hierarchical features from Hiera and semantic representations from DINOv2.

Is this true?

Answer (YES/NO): NO